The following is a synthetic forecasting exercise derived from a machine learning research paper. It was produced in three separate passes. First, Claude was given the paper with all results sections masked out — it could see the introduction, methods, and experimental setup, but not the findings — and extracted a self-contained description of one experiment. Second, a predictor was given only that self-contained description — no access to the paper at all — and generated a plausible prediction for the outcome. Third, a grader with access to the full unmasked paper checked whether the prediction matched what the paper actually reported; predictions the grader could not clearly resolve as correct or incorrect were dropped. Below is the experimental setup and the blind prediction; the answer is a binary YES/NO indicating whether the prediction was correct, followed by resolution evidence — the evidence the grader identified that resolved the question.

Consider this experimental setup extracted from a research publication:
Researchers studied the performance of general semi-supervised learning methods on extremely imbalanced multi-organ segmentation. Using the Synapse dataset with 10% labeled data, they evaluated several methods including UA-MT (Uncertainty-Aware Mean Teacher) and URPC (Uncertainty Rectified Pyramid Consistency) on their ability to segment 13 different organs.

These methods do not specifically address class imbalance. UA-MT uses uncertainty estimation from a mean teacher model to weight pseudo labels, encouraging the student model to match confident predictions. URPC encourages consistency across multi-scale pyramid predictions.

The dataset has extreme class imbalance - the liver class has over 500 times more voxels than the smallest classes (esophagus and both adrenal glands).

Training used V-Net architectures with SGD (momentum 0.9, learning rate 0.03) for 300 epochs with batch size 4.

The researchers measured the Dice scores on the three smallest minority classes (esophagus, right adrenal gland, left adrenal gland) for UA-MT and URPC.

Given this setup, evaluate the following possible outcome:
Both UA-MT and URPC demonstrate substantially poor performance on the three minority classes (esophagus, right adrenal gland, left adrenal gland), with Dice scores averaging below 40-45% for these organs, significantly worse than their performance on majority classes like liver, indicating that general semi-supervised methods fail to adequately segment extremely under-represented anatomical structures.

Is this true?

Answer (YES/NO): NO